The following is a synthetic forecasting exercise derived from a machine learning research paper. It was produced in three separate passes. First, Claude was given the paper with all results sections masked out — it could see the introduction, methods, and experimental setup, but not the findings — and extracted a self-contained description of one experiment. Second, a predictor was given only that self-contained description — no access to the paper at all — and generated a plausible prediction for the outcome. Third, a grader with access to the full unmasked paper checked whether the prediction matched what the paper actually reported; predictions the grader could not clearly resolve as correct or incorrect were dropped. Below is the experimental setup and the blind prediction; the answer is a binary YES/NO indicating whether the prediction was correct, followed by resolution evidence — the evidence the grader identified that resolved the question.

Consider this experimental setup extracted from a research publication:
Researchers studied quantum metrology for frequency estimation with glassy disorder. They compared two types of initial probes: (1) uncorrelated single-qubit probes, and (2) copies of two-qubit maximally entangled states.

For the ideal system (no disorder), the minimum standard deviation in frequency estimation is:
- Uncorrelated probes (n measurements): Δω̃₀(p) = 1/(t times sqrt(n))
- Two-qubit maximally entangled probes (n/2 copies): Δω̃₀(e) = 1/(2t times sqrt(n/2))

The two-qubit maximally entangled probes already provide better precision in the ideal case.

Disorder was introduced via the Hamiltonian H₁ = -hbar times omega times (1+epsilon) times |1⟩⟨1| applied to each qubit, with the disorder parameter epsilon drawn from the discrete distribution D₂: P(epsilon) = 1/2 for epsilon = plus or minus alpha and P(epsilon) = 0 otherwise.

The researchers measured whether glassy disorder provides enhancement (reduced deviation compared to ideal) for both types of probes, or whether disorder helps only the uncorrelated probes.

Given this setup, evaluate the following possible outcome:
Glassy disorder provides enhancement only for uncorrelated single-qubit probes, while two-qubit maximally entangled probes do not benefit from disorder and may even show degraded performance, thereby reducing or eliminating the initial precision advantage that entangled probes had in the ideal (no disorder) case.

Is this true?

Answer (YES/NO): NO